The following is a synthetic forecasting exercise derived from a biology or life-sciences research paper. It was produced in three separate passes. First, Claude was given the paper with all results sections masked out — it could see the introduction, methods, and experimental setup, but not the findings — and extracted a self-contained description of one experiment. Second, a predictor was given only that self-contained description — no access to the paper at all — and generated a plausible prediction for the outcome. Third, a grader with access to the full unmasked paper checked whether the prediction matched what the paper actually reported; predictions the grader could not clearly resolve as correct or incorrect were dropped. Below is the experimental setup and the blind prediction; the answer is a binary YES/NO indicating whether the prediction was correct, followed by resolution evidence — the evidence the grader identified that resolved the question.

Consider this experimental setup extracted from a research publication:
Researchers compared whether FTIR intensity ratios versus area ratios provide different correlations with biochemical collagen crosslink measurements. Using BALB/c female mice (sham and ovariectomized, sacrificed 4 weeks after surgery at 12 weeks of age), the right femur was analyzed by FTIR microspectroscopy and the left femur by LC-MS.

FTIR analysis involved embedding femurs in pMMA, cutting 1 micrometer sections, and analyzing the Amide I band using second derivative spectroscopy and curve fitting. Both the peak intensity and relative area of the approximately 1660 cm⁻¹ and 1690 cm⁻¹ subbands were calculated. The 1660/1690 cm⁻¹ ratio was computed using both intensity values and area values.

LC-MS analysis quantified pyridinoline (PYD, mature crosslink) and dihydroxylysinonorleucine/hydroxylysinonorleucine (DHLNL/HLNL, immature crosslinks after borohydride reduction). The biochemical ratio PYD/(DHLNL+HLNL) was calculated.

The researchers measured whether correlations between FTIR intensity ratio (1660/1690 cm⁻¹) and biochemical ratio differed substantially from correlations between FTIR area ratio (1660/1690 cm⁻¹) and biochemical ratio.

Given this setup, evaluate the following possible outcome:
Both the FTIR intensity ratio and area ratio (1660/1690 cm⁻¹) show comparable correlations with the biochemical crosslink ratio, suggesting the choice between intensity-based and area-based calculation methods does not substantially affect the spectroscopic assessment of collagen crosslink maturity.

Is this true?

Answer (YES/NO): YES